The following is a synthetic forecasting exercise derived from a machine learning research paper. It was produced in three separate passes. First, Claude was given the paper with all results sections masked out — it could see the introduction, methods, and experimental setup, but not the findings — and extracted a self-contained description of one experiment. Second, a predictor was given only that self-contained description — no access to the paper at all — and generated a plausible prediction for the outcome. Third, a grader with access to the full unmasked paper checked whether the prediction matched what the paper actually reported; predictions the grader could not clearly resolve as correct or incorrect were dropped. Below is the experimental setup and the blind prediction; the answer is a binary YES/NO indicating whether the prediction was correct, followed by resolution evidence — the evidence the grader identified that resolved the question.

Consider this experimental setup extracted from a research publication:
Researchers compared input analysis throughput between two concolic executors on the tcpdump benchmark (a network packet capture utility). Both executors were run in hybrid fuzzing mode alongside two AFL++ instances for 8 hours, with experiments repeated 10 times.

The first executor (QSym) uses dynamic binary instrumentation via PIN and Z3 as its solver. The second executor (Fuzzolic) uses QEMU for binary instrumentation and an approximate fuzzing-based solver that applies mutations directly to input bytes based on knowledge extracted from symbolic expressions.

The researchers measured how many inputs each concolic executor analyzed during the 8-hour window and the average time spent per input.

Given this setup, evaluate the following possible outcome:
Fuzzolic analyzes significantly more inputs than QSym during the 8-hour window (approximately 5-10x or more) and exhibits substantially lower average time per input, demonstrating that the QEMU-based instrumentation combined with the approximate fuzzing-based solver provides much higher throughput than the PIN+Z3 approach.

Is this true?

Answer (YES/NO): YES